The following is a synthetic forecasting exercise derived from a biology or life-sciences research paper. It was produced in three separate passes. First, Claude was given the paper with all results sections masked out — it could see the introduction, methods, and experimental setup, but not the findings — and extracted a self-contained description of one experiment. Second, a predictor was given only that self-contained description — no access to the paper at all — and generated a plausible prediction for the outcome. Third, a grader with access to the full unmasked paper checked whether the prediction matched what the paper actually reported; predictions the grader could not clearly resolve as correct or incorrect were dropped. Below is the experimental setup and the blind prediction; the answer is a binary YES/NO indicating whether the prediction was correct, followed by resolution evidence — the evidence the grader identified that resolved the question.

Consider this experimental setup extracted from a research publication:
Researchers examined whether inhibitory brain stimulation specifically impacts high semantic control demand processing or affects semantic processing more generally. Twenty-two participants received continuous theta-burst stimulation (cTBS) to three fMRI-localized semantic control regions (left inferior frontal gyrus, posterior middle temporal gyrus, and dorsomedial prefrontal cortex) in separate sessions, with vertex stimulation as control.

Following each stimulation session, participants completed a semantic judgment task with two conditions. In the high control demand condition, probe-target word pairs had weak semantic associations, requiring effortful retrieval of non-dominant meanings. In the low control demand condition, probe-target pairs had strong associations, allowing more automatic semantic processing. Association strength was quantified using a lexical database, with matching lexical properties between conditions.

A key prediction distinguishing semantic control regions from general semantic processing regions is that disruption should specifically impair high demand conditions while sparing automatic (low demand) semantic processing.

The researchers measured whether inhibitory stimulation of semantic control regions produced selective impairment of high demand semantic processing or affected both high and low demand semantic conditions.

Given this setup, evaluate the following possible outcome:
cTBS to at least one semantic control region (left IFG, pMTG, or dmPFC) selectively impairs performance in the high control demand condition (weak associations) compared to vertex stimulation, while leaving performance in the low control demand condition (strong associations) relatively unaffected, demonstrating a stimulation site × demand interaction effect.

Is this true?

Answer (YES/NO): YES